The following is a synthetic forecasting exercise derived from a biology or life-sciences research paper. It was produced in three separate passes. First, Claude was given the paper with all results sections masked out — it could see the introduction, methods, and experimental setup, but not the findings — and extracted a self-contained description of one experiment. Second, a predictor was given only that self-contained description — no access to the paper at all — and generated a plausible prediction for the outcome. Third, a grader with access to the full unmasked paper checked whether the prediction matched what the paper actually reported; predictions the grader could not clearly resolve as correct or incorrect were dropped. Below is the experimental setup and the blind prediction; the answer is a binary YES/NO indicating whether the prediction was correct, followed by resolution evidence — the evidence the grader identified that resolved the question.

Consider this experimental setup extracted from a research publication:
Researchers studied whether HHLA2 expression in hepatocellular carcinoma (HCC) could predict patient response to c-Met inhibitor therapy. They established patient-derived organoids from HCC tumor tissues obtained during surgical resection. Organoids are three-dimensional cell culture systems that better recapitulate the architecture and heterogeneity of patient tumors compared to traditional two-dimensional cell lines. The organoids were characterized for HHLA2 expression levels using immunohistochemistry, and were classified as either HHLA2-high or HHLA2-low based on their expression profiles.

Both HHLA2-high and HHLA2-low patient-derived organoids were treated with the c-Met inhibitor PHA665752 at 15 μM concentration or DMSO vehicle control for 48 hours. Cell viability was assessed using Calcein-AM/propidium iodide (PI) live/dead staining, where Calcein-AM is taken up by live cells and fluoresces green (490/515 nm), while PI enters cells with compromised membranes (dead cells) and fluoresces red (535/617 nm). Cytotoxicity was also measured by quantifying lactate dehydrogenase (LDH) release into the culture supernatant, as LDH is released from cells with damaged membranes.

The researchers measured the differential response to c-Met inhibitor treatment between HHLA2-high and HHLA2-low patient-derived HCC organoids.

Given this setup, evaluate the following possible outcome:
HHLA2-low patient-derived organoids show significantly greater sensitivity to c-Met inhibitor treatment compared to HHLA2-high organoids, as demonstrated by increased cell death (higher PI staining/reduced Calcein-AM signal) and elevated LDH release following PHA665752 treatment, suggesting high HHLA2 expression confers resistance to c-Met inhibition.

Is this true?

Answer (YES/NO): NO